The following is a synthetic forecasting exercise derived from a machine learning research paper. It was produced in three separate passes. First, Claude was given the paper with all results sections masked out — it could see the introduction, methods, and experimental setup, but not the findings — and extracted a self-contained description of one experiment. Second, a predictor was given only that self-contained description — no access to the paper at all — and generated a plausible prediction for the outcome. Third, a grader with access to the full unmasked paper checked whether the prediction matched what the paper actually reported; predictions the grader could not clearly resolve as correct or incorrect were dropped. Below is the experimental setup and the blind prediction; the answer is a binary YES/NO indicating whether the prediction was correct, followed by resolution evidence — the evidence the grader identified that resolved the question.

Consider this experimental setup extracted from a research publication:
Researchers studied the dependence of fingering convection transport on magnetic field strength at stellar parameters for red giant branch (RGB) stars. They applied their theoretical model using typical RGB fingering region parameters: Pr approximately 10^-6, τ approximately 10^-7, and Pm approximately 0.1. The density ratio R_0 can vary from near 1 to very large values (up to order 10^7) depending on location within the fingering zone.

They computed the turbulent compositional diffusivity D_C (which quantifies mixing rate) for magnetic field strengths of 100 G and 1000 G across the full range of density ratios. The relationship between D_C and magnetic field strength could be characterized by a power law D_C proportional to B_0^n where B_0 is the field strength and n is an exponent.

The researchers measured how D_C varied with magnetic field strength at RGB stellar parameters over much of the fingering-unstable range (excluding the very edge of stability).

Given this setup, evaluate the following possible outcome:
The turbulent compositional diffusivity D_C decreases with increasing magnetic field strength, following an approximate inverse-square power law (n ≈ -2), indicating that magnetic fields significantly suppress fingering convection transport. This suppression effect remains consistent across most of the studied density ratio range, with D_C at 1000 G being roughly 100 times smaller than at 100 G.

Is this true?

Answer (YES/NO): NO